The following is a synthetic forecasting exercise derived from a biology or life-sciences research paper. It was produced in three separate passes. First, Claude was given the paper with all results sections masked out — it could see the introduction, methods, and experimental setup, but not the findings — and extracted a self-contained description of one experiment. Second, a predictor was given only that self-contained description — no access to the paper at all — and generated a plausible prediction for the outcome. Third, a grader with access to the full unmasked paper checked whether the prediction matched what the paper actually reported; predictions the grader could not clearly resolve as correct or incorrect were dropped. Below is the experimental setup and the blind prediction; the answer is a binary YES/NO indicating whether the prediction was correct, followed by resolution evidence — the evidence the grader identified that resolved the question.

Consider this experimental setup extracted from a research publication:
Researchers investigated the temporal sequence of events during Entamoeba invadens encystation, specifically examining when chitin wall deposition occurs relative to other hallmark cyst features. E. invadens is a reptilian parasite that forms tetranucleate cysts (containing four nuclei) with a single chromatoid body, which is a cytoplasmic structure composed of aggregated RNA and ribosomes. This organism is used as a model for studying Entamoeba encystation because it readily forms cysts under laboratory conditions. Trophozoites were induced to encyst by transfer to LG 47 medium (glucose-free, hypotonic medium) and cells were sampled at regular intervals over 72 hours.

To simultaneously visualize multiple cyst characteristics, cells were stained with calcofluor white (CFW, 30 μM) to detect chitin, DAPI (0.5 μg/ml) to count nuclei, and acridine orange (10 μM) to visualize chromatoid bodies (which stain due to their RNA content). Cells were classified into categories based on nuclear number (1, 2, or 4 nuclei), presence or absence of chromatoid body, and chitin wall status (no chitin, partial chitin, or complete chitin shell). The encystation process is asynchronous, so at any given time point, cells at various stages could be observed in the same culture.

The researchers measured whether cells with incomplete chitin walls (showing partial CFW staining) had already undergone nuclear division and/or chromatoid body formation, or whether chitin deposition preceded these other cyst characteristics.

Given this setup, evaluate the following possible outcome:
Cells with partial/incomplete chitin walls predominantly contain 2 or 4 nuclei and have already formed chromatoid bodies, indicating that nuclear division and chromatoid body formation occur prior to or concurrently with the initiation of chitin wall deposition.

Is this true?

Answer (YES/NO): NO